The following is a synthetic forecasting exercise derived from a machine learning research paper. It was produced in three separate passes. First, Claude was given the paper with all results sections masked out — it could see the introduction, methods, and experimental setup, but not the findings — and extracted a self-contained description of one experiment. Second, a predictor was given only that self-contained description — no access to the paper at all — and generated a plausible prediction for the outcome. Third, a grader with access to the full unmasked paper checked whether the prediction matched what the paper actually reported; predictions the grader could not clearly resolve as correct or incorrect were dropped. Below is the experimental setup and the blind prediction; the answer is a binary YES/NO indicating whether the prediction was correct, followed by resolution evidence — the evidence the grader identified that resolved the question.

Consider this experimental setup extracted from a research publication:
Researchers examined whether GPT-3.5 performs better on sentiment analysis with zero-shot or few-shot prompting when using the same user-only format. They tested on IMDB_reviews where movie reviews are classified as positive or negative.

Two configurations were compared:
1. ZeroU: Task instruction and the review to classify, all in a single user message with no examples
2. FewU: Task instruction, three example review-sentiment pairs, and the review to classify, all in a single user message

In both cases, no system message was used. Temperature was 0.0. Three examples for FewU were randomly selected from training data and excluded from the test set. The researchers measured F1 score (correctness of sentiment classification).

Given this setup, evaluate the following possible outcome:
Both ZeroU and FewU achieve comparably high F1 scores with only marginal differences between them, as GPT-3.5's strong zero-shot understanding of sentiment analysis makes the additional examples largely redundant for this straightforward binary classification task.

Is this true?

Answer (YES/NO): YES